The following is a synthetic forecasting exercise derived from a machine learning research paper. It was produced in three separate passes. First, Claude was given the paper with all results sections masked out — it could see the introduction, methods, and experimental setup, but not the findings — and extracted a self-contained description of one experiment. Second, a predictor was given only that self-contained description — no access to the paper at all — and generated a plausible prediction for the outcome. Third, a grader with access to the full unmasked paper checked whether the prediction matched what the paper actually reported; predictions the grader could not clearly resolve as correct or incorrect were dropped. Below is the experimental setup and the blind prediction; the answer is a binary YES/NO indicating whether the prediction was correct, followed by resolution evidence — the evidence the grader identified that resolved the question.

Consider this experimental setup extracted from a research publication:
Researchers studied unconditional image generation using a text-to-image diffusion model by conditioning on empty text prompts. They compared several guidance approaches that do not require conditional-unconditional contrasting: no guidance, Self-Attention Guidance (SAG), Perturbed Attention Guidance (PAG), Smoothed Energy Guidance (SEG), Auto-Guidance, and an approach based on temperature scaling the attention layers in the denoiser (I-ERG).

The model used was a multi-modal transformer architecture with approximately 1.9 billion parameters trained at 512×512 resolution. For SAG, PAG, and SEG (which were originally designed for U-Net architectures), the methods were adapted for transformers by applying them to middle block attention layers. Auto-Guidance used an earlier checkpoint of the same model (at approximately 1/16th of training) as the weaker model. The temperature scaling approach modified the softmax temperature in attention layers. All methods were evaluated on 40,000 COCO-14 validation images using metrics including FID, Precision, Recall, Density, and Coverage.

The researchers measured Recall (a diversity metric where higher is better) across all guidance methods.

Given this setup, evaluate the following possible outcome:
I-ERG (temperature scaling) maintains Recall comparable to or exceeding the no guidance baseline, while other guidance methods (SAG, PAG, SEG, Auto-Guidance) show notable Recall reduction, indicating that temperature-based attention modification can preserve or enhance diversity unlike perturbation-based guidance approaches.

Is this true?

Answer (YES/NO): NO